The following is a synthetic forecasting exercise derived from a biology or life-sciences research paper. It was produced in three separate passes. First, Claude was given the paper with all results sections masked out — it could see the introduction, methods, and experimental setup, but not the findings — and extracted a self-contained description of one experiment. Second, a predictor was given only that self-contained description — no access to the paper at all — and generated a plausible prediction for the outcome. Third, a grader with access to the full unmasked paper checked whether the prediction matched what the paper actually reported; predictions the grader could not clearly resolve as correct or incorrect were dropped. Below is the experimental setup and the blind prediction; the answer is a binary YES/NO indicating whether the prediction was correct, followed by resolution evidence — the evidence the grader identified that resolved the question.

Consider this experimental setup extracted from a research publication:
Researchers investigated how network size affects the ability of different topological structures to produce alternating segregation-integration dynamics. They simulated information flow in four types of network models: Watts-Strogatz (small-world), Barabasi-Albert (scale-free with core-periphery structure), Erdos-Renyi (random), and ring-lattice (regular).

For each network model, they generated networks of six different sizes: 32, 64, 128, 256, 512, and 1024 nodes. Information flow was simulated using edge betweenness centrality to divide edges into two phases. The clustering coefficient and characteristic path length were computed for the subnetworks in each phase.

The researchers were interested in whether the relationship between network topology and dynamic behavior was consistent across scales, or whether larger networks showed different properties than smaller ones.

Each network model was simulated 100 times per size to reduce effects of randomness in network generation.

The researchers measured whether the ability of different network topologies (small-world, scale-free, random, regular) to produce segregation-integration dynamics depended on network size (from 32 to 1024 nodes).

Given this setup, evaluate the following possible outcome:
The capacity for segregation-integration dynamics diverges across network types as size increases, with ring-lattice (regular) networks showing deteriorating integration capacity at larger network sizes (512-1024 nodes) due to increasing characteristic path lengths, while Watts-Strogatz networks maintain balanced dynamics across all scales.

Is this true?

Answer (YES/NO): NO